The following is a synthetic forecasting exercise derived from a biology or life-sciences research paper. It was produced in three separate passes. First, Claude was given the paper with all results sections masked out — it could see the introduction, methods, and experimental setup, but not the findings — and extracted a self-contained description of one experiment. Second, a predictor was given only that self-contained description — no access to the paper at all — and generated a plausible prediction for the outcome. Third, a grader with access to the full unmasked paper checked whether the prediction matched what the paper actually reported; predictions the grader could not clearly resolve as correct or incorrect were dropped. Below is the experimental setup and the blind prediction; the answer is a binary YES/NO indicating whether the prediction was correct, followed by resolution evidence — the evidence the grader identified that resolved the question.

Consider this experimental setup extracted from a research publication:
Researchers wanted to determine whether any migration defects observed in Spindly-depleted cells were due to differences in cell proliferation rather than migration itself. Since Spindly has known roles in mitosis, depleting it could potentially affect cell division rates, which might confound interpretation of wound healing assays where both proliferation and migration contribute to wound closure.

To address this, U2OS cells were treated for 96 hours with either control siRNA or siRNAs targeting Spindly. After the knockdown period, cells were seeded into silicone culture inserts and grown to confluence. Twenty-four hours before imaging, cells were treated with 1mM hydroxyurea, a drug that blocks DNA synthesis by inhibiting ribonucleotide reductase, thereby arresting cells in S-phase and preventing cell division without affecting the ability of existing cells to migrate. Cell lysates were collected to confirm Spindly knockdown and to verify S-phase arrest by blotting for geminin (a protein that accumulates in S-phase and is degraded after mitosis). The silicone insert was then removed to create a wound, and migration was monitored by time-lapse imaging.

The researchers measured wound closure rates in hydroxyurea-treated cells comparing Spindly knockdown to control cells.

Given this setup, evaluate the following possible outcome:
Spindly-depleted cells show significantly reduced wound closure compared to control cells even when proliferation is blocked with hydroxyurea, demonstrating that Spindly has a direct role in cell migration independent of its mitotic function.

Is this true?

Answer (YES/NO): YES